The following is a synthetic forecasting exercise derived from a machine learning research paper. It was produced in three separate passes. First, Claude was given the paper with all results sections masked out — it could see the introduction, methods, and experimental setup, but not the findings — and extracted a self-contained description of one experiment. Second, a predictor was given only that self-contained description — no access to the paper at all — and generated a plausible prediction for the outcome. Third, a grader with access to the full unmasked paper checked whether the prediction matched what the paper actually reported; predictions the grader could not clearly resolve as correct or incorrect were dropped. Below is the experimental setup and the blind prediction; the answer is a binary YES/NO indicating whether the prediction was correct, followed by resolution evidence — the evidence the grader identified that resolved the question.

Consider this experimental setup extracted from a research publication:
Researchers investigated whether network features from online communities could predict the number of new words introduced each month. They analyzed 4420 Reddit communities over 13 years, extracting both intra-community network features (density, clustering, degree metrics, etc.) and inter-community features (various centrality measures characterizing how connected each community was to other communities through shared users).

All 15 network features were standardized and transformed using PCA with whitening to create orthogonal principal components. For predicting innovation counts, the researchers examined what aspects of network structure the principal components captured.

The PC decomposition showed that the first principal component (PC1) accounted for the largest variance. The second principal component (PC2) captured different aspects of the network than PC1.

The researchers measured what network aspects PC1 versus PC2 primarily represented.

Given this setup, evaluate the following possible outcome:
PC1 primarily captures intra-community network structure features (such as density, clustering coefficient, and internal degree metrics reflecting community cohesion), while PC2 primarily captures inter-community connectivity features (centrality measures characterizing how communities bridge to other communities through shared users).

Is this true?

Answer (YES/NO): NO